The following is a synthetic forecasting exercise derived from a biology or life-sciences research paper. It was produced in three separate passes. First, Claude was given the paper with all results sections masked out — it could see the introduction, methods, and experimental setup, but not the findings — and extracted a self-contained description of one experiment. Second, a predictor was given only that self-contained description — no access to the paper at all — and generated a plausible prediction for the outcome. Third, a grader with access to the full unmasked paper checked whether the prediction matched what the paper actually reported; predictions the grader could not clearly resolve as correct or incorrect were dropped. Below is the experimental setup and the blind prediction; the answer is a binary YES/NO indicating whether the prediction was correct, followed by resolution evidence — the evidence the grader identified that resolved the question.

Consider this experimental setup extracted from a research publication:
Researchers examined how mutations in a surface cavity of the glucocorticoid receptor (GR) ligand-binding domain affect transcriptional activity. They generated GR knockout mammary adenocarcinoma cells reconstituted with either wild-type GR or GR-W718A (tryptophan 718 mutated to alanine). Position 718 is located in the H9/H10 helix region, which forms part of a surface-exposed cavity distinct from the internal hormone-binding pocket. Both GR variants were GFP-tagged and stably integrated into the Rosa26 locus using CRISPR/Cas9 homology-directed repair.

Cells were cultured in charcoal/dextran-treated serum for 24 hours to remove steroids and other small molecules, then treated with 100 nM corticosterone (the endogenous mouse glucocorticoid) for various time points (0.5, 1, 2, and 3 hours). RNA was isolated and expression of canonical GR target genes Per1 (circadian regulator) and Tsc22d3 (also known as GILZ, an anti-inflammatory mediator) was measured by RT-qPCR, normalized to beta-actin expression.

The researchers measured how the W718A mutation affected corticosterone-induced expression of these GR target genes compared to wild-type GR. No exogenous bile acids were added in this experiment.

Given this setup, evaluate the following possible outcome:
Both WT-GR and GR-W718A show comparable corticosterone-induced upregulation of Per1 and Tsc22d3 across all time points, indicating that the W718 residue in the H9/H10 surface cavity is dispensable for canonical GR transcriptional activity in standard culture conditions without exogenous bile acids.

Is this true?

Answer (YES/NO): YES